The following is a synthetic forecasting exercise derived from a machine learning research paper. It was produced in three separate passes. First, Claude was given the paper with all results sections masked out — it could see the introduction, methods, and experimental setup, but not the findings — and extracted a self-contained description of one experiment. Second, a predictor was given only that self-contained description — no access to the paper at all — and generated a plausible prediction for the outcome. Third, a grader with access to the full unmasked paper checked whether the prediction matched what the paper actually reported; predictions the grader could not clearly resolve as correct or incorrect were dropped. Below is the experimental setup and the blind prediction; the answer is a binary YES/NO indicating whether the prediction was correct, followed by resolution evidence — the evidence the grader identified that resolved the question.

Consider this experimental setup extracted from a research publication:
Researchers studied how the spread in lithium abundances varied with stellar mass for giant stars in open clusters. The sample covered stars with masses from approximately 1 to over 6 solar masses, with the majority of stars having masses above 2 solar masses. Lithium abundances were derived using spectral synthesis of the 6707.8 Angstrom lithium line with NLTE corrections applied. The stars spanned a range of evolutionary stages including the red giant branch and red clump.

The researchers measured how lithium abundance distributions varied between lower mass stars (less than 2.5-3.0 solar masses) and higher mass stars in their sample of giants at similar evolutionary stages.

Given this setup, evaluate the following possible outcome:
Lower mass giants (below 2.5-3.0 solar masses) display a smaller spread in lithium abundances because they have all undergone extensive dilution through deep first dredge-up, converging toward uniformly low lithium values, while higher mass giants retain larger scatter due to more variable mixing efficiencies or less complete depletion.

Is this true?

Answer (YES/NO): NO